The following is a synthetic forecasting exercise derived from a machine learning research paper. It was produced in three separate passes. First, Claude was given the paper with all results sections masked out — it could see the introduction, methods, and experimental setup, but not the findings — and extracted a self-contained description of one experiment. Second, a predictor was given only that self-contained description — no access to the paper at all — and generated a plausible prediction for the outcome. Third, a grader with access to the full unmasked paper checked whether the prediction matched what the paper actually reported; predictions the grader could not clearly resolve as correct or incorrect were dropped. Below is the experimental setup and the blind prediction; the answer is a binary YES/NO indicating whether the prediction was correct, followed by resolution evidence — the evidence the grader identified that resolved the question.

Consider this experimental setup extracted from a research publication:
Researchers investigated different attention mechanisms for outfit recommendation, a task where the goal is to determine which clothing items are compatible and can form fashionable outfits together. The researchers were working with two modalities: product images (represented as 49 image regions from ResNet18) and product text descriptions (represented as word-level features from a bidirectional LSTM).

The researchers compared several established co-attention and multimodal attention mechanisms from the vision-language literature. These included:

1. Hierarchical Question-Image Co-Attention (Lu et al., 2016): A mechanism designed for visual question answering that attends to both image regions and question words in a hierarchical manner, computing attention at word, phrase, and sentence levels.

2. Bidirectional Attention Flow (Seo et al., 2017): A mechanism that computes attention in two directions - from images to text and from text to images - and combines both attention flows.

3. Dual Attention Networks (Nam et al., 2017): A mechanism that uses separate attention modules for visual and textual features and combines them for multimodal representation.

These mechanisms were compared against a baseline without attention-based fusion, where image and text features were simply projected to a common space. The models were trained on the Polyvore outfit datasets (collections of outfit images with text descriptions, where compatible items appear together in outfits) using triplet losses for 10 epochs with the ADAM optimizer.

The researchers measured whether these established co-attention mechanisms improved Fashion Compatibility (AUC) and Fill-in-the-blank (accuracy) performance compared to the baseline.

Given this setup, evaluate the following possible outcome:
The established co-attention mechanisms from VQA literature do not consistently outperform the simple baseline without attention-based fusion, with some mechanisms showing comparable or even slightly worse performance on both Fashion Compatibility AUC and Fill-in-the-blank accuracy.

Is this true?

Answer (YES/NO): YES